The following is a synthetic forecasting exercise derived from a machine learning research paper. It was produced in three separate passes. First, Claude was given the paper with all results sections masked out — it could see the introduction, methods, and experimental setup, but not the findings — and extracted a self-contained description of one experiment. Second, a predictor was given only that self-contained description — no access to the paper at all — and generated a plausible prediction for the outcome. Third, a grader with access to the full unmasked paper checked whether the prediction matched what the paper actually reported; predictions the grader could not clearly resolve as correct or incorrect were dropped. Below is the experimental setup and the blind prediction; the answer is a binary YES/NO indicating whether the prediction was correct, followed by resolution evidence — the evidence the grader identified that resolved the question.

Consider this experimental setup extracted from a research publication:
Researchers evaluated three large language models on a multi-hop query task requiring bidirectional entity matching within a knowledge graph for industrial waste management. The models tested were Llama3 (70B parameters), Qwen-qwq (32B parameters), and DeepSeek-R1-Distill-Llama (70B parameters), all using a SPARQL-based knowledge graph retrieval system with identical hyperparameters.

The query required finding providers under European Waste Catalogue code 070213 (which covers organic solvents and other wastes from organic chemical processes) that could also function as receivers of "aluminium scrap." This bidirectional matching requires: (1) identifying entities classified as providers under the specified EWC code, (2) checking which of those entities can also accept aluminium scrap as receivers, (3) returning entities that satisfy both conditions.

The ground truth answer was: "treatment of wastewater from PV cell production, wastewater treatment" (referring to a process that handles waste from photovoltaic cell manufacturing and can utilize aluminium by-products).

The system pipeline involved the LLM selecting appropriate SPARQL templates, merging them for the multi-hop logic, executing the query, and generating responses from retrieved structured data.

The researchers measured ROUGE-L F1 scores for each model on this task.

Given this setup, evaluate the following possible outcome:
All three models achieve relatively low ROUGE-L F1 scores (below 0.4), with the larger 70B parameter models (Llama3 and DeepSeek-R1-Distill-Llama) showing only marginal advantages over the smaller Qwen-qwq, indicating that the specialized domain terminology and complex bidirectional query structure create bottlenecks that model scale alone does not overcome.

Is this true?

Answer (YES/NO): NO